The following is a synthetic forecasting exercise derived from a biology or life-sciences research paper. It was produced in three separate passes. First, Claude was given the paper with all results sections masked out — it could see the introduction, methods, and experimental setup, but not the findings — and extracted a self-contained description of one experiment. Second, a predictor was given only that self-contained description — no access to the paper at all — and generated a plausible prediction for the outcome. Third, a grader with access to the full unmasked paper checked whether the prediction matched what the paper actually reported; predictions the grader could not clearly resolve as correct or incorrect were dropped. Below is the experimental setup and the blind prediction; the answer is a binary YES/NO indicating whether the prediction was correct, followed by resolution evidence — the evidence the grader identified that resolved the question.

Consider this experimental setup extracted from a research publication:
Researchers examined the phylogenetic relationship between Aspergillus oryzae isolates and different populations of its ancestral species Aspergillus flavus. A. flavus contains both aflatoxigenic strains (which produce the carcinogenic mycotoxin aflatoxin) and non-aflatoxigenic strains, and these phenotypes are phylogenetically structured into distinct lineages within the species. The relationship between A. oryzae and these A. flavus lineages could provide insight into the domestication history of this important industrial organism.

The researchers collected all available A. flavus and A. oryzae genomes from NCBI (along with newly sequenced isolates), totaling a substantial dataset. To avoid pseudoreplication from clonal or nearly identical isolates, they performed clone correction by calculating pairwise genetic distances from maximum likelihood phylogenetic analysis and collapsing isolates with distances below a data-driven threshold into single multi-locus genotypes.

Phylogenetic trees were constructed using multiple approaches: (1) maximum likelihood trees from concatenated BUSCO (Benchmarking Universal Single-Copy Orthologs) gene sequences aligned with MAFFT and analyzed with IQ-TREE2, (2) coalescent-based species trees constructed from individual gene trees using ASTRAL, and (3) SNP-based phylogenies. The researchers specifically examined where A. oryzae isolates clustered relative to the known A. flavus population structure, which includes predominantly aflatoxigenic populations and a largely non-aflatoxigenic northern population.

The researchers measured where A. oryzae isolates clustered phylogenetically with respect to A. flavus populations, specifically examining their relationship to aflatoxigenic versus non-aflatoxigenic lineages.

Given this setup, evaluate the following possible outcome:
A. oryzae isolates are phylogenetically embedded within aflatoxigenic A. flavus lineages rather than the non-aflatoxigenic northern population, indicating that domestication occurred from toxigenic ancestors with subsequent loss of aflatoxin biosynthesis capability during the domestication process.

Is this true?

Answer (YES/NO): NO